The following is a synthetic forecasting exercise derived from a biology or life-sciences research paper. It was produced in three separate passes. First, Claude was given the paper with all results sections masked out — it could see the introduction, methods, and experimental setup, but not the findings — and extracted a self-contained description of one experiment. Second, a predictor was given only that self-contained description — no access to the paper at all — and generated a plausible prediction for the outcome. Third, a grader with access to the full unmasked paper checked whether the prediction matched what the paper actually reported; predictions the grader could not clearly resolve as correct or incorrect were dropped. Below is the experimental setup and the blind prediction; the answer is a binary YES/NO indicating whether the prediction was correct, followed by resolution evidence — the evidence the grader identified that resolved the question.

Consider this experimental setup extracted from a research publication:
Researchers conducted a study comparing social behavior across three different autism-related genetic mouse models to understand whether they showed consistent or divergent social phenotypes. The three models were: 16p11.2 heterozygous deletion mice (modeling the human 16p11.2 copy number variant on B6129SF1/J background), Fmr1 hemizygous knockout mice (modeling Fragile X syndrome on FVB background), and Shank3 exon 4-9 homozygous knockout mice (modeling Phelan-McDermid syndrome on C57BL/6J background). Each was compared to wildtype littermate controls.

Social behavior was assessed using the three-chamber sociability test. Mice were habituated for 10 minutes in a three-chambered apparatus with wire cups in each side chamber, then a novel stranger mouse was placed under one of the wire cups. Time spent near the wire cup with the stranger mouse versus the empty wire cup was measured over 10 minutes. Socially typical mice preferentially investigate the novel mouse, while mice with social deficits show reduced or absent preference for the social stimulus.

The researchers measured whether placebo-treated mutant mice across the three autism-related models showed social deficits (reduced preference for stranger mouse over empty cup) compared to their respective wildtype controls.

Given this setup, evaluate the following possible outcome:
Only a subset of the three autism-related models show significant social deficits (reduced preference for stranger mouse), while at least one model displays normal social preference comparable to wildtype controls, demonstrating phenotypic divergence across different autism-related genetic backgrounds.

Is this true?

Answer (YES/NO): NO